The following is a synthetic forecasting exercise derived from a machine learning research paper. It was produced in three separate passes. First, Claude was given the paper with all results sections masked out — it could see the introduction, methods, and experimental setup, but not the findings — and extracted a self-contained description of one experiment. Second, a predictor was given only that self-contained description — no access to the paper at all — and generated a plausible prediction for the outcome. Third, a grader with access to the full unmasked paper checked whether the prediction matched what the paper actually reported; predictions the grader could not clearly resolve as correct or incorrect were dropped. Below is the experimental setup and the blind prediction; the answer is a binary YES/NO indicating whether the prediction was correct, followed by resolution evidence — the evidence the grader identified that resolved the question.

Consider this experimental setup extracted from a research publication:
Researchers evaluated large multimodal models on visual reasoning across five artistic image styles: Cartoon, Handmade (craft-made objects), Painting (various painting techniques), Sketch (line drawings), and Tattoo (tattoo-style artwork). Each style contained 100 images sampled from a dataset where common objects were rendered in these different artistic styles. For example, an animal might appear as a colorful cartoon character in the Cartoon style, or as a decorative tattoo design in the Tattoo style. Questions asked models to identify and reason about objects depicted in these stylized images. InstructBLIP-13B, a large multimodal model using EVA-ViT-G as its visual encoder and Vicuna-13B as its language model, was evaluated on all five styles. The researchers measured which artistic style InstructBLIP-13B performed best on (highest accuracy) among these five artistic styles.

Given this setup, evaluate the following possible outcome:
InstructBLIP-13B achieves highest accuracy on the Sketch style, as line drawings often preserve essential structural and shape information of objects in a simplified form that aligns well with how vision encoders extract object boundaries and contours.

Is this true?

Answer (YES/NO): NO